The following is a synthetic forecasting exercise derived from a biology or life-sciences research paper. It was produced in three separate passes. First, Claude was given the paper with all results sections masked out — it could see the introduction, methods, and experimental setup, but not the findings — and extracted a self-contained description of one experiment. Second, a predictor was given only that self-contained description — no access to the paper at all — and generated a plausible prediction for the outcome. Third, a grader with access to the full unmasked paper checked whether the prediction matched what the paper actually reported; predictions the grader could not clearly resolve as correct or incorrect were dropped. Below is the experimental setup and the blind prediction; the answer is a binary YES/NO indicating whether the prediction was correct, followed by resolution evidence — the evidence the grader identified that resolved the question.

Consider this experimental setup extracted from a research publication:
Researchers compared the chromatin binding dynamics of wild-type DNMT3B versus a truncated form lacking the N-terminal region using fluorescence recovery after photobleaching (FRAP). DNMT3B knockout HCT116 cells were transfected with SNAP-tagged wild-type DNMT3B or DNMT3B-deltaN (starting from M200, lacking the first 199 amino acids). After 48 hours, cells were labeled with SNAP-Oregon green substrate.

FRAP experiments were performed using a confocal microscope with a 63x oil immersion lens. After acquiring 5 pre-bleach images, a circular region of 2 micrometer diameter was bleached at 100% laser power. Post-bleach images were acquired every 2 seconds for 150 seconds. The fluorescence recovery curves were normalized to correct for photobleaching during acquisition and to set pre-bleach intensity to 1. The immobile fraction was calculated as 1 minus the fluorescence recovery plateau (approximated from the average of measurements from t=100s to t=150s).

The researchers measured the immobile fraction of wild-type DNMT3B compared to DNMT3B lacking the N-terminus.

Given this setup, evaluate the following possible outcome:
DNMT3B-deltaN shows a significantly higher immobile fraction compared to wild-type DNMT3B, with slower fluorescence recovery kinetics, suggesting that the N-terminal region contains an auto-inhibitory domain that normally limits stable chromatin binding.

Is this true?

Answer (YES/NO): NO